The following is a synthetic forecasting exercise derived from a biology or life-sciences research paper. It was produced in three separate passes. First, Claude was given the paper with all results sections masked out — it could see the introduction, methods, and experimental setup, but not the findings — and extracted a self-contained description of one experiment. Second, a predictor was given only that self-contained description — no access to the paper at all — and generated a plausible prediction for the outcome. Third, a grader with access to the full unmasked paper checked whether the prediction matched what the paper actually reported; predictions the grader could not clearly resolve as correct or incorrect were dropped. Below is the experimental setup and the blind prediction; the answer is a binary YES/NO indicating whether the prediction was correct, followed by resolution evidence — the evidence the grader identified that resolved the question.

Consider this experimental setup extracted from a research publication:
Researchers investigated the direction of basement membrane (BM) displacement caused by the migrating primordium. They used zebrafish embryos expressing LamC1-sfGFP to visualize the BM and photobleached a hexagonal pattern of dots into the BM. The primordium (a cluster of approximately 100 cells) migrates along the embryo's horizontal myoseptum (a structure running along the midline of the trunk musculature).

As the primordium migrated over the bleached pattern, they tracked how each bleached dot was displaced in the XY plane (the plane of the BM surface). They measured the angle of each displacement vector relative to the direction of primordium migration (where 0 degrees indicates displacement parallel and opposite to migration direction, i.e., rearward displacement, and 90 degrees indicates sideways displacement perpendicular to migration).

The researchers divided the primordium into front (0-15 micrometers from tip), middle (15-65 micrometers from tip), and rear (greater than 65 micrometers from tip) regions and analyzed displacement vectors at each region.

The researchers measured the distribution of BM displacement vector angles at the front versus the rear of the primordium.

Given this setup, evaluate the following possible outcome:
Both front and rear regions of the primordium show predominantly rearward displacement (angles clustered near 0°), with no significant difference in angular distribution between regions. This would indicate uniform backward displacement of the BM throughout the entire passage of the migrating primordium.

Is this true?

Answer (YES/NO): NO